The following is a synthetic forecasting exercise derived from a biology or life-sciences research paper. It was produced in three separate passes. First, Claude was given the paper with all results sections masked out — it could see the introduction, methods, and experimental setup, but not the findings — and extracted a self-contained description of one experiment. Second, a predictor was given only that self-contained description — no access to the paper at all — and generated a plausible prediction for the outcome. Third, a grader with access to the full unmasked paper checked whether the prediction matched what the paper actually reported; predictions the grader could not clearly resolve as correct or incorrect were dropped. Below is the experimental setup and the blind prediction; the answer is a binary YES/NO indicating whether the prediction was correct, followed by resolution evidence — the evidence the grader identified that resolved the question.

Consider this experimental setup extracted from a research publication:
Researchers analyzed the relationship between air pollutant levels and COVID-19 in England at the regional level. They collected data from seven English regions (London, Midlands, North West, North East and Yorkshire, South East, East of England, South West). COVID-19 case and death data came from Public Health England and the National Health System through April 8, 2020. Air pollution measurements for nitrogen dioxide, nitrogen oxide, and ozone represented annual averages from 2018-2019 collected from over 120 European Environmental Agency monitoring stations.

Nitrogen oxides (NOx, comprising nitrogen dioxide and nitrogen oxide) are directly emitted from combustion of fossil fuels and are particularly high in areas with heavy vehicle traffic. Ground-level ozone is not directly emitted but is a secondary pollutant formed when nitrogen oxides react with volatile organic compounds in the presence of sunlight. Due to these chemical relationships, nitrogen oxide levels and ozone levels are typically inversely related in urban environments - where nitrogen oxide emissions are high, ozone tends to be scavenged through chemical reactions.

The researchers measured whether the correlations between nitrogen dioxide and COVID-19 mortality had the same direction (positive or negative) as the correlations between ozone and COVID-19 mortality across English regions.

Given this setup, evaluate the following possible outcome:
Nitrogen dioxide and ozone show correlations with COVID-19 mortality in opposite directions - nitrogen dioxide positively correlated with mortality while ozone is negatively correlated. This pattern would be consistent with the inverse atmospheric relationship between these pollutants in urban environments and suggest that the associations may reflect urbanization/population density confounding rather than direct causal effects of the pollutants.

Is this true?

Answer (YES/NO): YES